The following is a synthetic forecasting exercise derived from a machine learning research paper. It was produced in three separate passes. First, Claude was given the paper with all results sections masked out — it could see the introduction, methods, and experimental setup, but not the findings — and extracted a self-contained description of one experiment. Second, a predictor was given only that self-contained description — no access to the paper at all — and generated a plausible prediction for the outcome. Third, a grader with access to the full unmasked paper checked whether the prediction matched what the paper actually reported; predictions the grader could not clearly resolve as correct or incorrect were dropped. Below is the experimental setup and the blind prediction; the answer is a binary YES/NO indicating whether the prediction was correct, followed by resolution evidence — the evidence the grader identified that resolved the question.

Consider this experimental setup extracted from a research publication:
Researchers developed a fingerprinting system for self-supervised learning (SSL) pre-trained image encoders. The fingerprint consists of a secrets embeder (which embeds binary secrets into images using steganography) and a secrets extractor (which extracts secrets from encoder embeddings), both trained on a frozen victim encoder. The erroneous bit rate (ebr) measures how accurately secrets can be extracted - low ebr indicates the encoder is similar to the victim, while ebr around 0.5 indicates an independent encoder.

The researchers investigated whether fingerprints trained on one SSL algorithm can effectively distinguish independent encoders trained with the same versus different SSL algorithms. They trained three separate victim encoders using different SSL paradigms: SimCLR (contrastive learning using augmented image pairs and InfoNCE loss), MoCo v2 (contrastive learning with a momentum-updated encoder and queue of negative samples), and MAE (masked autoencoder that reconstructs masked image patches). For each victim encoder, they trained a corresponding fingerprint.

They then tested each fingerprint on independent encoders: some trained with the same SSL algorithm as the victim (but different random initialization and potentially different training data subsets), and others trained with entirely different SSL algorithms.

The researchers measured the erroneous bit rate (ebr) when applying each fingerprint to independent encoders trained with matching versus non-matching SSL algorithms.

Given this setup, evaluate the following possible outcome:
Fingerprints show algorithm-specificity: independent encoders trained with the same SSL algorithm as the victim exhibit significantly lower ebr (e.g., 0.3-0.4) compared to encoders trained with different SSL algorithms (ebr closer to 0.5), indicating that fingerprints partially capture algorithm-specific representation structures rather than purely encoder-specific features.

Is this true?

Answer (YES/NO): NO